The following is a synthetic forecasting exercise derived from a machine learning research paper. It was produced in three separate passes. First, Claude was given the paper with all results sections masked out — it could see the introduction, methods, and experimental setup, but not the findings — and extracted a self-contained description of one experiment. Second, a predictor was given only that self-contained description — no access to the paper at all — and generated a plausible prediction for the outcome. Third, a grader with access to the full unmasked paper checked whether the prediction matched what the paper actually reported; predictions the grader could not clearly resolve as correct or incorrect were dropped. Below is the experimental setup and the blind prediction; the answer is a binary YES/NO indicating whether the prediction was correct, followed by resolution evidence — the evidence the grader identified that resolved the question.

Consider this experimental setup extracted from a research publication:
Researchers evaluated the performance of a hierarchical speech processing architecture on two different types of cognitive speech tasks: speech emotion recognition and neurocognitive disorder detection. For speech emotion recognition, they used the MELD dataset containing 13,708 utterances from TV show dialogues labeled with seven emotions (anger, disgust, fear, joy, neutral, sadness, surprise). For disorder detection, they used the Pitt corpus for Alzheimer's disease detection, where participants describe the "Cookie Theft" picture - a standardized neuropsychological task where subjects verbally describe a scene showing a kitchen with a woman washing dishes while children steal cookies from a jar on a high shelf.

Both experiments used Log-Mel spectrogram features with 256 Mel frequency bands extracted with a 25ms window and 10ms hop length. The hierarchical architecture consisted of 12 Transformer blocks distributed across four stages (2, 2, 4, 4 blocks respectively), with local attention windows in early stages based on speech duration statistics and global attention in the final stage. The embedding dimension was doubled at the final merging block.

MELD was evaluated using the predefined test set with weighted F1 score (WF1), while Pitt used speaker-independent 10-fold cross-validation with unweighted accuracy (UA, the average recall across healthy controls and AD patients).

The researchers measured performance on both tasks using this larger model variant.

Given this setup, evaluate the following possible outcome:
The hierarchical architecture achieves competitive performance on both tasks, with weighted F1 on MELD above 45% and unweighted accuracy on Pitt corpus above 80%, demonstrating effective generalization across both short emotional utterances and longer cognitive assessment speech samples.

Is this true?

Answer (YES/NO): NO